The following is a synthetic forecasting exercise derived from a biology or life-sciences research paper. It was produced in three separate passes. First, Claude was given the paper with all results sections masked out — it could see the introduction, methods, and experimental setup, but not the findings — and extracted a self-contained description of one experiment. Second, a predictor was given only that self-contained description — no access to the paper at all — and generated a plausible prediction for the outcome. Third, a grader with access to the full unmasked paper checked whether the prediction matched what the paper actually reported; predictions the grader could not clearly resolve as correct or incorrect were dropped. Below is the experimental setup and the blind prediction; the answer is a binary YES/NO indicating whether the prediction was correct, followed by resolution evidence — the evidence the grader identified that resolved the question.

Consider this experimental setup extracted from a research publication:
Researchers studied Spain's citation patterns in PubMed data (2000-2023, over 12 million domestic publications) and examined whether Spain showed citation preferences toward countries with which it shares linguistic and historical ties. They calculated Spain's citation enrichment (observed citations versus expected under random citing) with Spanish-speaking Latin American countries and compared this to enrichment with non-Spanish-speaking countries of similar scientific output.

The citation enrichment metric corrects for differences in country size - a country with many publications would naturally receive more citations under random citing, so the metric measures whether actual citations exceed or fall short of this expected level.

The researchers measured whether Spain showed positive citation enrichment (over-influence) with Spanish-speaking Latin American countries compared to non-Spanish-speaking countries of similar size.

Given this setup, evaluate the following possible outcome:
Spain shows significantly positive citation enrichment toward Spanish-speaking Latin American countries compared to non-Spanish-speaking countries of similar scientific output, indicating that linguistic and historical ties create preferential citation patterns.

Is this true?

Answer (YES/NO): YES